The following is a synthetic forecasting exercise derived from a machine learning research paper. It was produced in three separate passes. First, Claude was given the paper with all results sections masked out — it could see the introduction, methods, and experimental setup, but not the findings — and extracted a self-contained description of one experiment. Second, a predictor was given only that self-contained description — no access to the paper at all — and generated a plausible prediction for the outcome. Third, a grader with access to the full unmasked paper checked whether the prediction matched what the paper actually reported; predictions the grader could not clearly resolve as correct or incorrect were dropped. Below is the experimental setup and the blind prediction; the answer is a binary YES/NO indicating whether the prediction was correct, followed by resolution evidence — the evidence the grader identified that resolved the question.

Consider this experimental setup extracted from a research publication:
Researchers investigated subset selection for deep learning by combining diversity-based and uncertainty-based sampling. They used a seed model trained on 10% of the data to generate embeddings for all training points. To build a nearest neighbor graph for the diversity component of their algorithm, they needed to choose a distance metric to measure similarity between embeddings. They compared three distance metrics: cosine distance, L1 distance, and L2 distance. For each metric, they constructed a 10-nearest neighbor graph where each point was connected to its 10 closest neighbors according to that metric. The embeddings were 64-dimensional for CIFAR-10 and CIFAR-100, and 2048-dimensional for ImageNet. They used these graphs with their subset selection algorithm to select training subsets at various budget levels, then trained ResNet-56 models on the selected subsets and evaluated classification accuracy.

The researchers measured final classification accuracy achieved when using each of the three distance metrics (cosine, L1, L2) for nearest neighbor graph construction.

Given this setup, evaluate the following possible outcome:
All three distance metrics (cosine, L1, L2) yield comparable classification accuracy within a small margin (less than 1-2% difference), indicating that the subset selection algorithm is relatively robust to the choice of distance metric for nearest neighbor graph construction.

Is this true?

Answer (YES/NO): YES